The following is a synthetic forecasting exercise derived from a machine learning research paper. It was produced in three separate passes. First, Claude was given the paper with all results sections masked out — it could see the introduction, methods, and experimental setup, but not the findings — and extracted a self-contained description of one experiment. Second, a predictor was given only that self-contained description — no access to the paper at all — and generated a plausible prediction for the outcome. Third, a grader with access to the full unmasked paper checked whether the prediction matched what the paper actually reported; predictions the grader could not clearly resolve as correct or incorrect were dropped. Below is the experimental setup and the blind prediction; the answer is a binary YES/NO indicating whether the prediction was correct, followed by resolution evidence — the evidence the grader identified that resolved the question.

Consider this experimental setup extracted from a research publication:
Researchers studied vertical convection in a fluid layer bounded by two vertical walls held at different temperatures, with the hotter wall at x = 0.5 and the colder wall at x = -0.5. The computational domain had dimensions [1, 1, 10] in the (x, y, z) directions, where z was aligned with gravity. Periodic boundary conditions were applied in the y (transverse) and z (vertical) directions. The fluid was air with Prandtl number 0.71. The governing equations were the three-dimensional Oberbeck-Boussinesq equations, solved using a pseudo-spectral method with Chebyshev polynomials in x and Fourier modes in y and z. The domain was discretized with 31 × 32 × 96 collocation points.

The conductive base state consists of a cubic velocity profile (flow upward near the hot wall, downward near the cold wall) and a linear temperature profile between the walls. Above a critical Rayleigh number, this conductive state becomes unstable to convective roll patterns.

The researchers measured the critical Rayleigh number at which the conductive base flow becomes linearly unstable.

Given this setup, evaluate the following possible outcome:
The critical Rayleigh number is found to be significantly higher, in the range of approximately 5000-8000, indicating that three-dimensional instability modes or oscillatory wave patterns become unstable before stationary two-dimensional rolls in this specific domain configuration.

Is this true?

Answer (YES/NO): NO